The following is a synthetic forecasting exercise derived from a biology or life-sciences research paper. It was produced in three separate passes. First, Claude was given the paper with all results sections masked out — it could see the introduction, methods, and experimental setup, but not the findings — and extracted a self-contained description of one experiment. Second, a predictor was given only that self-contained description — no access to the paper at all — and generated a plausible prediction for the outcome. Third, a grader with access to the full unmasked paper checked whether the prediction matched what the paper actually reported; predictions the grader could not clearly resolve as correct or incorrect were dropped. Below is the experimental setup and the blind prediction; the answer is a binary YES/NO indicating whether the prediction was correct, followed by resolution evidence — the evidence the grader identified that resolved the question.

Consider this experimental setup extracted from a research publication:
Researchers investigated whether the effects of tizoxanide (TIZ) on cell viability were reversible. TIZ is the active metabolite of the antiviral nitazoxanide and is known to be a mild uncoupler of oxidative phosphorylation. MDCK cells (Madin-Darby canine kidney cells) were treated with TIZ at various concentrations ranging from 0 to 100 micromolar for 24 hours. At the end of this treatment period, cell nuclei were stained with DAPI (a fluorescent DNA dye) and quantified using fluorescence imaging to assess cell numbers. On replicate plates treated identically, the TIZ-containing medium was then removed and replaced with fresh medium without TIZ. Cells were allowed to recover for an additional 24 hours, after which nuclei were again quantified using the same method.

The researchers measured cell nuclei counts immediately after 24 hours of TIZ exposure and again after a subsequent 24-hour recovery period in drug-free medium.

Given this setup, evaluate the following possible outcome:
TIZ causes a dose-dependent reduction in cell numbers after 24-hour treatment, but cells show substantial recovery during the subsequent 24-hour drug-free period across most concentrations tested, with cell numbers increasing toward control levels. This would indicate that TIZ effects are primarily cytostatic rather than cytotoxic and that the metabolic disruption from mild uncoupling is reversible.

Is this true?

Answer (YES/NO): NO